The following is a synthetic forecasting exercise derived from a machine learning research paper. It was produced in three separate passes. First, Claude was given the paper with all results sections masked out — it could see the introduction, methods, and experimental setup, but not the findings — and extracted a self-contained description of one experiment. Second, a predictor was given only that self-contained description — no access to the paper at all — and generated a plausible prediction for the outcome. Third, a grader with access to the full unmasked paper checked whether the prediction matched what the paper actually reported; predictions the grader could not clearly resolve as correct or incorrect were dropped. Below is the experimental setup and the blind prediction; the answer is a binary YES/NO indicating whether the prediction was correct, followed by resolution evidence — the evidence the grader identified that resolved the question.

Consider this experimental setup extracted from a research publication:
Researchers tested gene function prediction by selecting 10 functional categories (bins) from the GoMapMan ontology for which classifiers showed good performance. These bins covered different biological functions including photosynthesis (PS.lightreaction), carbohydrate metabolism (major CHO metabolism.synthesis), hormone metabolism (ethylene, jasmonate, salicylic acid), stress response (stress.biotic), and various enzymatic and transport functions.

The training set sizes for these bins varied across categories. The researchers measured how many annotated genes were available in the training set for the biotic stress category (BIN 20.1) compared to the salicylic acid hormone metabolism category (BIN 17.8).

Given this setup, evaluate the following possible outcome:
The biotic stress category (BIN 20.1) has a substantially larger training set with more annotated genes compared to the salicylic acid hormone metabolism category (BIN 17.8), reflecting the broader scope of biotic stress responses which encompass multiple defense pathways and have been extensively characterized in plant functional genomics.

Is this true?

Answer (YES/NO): YES